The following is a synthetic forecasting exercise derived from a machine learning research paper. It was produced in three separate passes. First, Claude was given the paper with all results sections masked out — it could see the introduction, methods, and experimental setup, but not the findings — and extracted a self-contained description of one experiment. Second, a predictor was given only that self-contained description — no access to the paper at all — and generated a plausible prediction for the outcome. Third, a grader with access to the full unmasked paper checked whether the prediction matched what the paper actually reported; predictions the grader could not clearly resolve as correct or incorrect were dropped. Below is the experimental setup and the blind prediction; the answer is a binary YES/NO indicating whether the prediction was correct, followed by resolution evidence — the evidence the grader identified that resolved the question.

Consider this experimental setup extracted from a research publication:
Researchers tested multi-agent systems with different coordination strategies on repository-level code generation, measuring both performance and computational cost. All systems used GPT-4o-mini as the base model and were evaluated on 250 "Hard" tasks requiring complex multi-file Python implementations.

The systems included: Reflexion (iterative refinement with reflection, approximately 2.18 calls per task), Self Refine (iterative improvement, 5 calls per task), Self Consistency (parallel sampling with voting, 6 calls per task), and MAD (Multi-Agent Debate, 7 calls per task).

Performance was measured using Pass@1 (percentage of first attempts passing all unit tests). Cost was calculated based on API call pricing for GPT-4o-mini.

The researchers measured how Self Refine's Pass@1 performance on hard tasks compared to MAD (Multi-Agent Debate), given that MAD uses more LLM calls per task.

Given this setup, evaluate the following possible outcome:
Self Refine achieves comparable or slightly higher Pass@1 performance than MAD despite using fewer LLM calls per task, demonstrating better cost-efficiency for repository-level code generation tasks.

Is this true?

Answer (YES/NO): NO